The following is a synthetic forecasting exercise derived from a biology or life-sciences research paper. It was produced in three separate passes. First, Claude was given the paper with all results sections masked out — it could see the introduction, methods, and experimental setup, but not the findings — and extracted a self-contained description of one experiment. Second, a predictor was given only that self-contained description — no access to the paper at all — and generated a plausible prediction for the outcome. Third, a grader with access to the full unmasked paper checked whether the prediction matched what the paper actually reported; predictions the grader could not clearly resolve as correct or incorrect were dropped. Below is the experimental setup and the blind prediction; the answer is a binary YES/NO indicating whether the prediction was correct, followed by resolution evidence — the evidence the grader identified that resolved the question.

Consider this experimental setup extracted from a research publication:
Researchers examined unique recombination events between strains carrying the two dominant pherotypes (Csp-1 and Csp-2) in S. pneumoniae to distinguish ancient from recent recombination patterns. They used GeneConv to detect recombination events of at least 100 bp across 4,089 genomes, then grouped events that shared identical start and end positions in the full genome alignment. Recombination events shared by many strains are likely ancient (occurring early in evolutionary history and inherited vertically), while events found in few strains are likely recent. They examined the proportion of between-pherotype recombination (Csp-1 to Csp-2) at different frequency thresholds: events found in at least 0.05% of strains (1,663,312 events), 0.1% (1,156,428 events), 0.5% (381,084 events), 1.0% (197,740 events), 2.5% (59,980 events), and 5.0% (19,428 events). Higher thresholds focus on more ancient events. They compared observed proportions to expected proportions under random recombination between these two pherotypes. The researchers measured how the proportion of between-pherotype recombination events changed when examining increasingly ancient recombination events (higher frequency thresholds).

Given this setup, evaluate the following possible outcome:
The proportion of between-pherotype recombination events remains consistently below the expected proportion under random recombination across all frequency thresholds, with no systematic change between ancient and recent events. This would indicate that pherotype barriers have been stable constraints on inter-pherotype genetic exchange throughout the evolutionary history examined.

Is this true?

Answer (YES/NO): NO